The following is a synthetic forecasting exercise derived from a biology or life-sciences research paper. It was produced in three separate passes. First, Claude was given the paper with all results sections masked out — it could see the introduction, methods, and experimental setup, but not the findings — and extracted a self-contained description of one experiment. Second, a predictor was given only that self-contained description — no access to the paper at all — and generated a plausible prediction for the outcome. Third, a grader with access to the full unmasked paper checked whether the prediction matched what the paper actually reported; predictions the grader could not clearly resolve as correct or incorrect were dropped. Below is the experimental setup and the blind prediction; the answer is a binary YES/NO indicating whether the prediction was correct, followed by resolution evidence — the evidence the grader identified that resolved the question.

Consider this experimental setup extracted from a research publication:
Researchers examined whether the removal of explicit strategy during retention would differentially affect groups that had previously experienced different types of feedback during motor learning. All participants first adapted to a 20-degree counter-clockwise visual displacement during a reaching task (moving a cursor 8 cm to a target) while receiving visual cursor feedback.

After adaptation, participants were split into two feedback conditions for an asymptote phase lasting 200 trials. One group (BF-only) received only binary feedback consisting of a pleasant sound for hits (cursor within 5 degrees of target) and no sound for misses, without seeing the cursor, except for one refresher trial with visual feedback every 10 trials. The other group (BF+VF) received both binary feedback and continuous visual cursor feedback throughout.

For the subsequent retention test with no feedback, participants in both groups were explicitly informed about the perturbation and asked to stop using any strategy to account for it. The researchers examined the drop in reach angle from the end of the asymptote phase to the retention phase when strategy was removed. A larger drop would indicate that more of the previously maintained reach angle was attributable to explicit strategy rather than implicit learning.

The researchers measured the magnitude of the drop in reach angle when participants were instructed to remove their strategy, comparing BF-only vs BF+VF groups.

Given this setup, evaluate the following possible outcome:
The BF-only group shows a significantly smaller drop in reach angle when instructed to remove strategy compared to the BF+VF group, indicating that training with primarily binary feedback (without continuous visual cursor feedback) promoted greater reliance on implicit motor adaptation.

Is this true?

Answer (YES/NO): NO